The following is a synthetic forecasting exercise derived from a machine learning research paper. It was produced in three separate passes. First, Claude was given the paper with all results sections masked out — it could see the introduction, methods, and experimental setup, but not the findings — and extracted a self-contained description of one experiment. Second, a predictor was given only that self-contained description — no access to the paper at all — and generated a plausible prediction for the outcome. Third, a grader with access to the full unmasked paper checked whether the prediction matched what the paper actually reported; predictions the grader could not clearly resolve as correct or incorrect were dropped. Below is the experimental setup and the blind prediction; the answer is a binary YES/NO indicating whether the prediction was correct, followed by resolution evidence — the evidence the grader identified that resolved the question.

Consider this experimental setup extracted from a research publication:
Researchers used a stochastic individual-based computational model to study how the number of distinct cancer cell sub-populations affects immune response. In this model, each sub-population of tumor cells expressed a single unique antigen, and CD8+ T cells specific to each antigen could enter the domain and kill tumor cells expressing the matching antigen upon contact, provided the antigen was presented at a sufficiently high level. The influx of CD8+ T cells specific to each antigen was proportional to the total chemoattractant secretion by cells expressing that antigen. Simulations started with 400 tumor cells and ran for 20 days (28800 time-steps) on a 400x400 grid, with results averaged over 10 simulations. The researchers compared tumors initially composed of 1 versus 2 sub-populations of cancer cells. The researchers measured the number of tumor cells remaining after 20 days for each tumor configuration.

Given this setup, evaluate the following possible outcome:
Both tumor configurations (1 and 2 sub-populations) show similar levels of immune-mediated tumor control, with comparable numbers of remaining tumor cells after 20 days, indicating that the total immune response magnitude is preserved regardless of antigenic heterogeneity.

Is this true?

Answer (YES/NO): YES